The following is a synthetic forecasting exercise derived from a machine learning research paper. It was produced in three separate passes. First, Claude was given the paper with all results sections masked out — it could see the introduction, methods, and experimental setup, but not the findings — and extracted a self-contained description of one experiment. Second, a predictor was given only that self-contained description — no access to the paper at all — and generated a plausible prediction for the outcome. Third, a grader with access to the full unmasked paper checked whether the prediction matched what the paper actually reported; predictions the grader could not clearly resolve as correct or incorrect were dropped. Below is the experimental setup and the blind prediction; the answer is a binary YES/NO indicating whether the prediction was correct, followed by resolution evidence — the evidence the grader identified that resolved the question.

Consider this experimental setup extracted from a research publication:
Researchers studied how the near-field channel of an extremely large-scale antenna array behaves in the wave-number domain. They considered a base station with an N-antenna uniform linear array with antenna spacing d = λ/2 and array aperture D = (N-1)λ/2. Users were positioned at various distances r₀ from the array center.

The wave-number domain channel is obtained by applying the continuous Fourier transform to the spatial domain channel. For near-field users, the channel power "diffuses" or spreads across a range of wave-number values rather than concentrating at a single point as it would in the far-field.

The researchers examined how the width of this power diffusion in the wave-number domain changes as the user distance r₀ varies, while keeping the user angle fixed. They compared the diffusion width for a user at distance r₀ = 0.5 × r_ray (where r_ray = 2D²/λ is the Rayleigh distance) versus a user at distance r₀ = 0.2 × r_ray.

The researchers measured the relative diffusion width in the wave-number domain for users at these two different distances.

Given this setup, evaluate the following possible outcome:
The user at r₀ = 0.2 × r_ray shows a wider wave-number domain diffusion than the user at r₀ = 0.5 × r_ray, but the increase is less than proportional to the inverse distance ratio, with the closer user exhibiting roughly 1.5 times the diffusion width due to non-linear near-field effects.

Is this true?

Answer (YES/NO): NO